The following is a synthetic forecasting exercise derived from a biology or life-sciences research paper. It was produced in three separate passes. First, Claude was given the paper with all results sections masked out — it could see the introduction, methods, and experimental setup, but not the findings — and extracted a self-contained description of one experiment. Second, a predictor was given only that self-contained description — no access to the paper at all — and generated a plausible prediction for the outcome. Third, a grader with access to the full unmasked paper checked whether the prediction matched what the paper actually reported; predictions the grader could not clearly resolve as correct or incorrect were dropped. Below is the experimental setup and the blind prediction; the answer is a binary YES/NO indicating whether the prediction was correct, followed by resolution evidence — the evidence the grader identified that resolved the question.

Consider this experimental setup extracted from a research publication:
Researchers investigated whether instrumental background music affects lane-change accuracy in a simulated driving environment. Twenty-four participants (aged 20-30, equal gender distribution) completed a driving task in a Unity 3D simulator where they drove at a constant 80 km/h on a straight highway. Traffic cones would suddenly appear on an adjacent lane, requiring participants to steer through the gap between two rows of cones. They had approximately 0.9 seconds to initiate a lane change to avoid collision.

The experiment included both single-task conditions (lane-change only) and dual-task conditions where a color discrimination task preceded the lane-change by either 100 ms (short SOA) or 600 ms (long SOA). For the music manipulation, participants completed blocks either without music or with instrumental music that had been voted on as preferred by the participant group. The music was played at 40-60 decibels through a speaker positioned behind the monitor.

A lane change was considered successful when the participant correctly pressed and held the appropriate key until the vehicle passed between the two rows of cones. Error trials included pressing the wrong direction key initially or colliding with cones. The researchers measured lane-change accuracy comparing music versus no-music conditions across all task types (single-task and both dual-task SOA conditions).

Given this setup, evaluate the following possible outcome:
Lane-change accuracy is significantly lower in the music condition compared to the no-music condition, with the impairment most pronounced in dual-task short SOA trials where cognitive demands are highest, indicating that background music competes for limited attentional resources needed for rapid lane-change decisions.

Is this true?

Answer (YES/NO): NO